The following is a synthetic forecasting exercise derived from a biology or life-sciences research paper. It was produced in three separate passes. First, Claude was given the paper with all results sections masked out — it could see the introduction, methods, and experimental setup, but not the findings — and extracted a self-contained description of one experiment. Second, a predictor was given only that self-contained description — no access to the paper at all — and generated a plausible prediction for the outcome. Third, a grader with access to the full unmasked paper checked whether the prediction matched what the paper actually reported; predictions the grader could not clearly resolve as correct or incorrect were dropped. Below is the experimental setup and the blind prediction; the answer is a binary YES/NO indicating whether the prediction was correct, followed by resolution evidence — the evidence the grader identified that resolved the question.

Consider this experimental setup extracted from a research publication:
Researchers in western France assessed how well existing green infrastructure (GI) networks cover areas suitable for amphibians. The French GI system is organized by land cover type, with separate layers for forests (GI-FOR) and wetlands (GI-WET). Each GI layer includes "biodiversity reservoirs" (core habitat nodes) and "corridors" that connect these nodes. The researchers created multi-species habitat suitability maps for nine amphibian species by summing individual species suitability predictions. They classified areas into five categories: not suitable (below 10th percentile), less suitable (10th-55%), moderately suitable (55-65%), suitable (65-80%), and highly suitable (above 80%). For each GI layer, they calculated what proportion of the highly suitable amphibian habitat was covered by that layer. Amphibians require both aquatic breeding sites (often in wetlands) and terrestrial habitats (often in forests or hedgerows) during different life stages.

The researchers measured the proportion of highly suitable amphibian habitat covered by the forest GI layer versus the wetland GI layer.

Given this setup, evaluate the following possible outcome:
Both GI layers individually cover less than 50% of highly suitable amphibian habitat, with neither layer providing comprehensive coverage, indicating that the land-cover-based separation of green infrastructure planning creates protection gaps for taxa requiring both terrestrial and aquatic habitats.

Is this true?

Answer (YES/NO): YES